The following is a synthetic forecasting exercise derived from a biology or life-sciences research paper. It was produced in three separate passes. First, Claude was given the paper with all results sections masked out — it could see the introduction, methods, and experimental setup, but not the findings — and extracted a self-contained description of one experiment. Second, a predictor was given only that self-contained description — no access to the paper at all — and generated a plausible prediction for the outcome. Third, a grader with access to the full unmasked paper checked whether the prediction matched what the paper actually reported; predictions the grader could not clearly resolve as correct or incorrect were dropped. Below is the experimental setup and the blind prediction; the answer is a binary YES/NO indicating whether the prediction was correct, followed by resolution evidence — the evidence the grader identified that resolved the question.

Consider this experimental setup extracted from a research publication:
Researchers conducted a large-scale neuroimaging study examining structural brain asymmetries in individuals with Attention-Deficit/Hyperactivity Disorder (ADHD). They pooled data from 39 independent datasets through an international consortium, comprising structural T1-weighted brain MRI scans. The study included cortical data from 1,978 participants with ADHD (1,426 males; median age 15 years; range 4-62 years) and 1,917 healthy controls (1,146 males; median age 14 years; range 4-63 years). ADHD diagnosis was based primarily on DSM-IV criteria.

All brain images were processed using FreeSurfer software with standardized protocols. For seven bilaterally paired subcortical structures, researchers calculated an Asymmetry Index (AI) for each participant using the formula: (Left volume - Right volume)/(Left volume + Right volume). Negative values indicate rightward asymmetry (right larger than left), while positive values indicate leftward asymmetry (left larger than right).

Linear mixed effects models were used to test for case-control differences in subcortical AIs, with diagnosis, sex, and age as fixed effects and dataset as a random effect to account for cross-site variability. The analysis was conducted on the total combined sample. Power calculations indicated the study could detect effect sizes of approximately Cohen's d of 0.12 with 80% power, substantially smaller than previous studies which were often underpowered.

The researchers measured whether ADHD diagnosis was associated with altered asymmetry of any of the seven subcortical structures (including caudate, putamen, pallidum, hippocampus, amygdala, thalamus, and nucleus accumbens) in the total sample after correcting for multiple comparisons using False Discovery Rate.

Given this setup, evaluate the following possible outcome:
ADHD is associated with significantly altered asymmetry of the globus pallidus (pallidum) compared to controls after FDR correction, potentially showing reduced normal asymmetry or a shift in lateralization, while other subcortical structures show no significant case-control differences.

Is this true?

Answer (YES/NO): NO